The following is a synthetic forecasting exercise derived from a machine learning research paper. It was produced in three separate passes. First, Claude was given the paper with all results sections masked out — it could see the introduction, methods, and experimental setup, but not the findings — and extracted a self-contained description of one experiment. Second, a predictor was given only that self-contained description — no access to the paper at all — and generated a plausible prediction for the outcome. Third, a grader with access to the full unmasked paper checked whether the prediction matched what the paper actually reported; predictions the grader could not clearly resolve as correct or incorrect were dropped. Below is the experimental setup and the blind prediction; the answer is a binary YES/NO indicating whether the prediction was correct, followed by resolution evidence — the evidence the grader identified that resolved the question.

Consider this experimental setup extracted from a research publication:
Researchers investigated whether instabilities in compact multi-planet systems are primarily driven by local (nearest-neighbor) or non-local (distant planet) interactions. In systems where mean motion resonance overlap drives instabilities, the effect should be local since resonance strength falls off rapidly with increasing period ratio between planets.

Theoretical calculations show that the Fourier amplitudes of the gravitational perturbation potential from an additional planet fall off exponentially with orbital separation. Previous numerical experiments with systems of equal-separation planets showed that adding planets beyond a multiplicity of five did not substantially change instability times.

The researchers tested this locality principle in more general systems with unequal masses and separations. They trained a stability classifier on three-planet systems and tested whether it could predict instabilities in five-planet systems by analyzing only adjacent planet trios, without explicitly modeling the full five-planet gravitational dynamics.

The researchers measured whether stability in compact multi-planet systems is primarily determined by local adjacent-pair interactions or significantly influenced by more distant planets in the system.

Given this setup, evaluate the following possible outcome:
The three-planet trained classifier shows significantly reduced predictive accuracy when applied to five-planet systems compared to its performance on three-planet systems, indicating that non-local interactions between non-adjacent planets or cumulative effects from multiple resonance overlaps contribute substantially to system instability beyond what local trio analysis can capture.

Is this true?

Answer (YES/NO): NO